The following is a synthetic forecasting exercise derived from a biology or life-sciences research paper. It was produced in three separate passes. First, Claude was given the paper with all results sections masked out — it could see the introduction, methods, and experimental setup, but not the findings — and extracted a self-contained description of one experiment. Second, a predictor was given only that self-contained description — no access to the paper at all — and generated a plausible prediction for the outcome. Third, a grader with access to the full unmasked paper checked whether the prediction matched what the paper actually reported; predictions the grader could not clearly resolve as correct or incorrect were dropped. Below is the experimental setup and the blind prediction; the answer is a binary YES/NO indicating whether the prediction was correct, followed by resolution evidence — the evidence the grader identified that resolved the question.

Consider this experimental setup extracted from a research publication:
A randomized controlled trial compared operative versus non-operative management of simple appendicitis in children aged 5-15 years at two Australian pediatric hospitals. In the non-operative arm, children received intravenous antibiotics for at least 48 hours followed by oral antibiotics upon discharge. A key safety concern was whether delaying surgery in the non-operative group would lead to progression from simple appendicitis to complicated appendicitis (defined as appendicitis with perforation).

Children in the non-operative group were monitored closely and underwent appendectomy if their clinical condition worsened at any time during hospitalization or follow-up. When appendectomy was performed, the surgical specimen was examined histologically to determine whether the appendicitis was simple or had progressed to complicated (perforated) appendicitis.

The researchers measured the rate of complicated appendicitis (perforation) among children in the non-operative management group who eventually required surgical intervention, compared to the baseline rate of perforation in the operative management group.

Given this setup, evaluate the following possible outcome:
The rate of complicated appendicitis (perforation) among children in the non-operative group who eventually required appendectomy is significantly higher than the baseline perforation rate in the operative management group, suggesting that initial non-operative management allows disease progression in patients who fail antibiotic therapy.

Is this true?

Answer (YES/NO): NO